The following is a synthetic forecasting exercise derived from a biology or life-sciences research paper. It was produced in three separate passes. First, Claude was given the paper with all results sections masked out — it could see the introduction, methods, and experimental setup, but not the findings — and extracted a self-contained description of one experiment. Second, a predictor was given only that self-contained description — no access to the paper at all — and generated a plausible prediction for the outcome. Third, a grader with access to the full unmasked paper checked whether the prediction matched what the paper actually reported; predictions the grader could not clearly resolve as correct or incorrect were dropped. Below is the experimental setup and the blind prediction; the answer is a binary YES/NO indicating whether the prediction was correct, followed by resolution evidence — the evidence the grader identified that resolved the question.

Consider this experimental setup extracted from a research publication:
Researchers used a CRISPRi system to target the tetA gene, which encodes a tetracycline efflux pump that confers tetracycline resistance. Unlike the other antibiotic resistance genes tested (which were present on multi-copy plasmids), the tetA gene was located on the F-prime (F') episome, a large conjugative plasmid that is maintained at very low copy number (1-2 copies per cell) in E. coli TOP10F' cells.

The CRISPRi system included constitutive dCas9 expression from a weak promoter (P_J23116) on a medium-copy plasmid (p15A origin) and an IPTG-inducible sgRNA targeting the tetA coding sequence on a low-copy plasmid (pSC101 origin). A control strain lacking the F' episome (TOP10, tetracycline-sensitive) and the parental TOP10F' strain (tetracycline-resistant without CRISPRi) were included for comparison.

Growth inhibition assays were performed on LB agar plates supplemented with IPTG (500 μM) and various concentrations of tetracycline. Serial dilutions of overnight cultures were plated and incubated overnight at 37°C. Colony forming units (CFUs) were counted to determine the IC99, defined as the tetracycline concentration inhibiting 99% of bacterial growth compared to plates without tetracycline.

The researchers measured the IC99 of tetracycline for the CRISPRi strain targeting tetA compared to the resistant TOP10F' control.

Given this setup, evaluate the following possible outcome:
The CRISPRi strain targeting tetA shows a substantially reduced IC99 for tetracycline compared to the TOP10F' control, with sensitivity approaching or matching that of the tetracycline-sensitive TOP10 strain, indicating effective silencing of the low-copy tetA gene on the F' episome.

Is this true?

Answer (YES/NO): YES